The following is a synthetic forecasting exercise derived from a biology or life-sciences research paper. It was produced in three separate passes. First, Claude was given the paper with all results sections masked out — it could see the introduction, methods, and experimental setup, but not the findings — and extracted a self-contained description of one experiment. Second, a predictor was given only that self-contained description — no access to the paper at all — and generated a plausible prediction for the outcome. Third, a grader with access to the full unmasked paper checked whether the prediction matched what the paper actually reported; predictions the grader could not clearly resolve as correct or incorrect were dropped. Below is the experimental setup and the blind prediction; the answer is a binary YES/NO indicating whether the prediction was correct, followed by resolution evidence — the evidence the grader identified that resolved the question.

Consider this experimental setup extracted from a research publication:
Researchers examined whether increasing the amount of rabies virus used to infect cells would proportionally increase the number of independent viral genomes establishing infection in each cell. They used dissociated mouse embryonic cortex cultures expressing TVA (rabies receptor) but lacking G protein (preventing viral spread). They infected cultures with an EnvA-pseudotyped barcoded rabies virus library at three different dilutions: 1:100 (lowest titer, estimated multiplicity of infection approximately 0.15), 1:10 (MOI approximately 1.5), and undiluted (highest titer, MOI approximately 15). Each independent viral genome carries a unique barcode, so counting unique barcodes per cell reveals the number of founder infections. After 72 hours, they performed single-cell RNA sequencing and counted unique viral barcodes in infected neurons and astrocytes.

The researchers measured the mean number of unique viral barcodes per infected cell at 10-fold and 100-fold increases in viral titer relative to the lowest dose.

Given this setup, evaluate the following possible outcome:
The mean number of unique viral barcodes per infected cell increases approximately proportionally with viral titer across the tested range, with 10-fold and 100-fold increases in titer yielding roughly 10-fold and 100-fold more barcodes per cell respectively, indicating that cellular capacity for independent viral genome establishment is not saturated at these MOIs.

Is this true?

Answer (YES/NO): NO